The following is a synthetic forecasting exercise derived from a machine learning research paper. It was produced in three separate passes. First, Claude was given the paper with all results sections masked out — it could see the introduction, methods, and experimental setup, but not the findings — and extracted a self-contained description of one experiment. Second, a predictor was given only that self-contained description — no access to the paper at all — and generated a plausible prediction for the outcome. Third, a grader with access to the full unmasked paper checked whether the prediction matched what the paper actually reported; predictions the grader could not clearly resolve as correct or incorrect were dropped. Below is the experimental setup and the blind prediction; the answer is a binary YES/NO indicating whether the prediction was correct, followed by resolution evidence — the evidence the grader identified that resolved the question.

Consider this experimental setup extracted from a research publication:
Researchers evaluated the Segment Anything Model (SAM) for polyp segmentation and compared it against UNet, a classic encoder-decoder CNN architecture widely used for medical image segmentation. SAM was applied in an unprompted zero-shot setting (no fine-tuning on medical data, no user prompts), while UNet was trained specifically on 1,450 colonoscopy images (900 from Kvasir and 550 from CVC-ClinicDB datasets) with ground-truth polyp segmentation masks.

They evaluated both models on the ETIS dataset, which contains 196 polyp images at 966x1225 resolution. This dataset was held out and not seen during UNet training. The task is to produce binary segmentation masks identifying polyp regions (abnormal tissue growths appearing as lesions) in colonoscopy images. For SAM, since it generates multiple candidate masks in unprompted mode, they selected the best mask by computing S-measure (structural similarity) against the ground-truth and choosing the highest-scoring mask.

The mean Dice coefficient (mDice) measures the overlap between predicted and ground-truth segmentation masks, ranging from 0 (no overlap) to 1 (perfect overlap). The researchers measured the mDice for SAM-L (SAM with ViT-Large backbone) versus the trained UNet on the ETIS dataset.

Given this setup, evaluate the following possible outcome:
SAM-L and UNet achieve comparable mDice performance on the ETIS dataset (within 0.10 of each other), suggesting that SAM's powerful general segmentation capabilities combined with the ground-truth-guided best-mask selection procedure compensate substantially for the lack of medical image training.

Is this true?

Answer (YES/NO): NO